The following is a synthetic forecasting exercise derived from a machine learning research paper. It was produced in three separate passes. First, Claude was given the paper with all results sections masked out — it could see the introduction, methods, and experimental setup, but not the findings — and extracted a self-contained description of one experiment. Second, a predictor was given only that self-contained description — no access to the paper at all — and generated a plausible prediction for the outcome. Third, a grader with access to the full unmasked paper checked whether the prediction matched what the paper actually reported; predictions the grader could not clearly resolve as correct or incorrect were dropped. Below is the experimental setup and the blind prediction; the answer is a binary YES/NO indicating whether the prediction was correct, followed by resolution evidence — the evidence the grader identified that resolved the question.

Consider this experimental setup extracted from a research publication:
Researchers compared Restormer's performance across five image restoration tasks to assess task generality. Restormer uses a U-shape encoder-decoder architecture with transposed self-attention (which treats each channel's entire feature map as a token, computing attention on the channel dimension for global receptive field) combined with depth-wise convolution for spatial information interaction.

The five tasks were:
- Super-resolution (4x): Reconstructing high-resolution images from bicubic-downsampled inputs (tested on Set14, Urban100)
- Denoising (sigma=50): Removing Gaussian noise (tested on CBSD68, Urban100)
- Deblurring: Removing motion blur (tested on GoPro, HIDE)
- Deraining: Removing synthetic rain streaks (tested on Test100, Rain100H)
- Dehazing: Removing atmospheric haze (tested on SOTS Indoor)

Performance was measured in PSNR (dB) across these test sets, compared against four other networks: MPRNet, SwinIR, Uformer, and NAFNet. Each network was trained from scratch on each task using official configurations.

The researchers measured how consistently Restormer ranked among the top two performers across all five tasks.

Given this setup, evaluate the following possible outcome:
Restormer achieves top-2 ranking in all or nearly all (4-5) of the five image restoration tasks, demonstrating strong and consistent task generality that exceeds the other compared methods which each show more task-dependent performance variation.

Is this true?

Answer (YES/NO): YES